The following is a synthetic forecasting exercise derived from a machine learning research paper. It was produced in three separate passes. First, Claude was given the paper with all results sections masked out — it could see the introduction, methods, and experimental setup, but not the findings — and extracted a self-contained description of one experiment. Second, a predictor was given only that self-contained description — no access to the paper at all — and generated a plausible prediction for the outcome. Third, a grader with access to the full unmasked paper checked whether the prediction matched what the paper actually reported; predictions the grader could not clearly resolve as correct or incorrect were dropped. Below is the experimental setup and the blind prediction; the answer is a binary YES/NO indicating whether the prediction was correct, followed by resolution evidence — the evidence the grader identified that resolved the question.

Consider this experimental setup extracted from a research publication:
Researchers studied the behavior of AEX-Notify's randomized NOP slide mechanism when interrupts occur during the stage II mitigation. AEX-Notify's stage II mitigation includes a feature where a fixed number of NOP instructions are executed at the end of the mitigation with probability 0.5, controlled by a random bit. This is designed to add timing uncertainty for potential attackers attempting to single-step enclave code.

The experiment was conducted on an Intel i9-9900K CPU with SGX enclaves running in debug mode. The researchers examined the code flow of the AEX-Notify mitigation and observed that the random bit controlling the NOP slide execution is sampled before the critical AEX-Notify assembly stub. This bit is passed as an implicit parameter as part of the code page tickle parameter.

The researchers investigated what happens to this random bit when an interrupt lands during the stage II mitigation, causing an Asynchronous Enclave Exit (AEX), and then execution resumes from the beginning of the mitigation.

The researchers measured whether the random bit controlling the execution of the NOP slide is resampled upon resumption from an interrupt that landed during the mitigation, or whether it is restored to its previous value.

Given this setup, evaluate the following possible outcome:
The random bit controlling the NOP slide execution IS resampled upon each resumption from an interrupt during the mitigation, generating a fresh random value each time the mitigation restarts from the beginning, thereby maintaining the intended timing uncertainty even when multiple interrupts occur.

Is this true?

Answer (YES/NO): NO